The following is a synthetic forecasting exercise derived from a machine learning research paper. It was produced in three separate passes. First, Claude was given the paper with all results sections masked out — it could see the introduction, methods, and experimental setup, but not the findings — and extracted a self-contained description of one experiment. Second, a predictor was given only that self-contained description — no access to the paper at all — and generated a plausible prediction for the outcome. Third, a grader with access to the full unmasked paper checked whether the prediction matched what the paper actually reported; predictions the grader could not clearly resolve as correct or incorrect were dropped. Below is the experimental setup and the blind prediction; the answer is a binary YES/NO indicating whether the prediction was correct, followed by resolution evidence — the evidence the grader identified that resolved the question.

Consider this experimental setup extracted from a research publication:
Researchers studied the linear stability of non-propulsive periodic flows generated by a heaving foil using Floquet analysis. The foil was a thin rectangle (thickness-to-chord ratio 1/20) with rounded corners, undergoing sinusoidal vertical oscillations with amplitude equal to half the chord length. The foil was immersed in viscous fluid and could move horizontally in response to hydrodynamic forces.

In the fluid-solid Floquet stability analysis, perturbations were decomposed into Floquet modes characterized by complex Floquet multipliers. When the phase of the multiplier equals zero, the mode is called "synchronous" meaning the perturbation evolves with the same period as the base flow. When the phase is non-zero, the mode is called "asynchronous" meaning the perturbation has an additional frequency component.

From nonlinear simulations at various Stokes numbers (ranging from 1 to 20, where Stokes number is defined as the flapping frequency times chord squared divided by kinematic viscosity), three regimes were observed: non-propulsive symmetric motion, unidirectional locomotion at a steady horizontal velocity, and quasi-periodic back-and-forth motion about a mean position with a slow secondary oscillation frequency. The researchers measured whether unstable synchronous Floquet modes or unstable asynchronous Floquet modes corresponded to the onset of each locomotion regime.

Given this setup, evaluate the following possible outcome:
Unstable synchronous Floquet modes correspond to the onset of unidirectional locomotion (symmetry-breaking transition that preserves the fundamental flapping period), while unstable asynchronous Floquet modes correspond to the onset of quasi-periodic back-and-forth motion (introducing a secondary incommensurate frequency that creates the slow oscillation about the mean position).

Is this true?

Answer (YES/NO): YES